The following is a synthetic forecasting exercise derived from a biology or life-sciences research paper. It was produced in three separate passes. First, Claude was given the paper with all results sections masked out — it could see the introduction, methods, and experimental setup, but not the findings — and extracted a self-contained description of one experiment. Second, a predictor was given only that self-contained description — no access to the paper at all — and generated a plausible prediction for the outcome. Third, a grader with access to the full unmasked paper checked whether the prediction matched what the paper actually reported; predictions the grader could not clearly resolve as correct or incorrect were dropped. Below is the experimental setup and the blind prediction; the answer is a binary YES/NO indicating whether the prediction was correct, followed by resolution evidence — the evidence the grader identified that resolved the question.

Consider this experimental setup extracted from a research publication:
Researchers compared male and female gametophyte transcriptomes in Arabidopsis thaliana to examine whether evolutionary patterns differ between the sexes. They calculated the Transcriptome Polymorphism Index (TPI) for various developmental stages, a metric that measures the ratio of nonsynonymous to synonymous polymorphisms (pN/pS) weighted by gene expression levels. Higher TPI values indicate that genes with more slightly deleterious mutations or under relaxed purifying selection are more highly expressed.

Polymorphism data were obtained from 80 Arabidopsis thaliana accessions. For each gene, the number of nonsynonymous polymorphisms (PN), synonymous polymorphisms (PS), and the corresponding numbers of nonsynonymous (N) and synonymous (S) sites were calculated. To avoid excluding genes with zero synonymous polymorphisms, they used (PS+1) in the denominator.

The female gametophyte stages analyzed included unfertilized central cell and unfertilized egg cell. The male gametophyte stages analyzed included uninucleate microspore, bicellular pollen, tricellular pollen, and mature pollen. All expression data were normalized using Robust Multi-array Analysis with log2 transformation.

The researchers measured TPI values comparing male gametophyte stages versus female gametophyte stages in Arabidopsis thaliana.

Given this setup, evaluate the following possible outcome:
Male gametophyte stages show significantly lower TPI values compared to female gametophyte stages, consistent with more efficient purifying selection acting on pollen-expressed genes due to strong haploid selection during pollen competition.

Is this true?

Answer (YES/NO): NO